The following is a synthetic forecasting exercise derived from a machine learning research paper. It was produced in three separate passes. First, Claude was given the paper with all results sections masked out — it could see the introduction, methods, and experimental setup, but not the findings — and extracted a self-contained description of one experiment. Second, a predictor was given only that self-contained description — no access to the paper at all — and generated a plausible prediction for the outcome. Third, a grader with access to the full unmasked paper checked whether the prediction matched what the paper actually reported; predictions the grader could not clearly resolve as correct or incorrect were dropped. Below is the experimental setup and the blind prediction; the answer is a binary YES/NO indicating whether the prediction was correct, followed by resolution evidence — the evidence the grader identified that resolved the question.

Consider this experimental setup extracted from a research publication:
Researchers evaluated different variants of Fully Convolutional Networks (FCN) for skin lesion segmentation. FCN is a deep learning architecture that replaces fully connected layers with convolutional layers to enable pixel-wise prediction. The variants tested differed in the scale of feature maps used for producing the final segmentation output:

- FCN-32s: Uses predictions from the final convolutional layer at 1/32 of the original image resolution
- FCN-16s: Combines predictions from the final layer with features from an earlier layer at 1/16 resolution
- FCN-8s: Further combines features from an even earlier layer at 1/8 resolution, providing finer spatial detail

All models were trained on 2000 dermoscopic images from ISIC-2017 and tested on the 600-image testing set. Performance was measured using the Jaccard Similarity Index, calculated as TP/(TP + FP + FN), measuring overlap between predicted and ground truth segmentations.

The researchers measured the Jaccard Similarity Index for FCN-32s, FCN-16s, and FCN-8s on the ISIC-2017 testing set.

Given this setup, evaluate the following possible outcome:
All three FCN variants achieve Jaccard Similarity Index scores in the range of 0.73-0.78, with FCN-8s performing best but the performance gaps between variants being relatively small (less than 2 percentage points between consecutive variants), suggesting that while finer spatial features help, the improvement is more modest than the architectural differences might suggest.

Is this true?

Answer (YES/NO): NO